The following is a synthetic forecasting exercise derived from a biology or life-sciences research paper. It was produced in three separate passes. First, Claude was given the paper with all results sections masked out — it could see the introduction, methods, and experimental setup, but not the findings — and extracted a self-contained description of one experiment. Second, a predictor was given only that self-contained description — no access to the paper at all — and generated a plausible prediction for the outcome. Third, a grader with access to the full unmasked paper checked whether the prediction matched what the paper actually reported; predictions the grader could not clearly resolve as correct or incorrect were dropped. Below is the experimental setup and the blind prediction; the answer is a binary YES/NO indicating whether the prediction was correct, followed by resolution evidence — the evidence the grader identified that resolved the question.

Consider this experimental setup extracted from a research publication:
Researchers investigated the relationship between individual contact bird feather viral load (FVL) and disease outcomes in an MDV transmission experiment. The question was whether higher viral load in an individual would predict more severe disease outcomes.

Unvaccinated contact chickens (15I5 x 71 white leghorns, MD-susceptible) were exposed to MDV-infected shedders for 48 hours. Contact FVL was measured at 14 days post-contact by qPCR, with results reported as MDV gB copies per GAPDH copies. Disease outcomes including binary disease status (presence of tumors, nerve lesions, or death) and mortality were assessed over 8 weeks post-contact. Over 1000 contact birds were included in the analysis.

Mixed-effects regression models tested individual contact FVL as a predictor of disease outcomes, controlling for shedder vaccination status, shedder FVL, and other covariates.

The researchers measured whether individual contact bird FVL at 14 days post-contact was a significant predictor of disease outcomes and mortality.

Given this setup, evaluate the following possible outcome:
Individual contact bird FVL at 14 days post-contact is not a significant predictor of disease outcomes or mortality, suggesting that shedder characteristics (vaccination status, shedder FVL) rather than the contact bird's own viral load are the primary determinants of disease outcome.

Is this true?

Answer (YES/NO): NO